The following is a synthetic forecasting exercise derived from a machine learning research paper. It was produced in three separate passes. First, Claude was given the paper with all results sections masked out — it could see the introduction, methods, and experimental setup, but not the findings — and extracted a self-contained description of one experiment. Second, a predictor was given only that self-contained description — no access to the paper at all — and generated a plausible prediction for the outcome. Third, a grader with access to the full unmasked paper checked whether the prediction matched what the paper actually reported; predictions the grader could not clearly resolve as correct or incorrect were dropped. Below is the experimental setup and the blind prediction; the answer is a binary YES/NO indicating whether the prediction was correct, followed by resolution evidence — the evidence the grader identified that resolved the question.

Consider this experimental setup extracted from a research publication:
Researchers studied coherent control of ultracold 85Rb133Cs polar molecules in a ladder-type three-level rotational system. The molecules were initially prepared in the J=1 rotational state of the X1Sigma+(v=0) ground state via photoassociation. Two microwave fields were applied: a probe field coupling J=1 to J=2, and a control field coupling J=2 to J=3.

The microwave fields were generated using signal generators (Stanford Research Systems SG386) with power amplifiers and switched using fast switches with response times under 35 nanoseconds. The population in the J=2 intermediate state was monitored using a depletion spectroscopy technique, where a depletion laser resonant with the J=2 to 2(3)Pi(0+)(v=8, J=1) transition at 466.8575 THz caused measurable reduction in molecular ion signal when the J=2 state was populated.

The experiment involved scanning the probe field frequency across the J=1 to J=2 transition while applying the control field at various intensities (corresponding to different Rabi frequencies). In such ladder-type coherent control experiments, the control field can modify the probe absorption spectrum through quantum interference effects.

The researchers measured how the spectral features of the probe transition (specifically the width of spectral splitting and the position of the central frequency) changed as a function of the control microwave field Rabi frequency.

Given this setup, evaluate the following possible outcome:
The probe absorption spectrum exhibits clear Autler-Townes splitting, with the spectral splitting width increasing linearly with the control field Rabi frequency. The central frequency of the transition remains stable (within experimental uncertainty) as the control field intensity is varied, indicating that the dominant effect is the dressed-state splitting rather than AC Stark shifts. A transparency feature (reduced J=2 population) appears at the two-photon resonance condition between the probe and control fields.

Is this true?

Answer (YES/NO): NO